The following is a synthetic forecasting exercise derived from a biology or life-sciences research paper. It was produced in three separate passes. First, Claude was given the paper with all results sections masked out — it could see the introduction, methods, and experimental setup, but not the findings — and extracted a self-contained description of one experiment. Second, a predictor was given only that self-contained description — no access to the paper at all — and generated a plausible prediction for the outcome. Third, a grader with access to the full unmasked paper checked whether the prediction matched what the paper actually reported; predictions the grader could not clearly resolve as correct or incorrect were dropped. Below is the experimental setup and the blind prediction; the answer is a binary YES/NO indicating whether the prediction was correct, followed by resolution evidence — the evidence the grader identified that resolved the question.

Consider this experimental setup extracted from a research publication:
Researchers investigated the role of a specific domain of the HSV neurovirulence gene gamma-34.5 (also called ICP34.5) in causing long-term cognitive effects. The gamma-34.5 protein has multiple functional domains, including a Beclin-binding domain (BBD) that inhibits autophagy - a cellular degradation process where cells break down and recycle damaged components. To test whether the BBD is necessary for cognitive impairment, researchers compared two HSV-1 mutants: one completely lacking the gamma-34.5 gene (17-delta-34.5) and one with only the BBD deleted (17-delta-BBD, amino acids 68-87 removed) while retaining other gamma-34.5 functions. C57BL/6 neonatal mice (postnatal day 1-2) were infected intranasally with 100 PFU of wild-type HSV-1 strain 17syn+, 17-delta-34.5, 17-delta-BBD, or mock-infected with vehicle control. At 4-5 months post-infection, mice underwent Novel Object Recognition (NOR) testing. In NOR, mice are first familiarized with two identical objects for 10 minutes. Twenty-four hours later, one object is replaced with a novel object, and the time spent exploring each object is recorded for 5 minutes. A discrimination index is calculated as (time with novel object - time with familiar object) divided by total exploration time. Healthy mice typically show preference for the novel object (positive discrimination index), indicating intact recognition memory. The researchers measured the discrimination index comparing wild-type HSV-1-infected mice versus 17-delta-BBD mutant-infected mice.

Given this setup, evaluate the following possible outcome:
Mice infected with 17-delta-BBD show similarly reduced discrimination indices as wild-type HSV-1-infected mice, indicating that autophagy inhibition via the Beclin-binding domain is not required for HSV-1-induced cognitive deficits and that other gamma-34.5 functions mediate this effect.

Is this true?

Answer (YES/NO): NO